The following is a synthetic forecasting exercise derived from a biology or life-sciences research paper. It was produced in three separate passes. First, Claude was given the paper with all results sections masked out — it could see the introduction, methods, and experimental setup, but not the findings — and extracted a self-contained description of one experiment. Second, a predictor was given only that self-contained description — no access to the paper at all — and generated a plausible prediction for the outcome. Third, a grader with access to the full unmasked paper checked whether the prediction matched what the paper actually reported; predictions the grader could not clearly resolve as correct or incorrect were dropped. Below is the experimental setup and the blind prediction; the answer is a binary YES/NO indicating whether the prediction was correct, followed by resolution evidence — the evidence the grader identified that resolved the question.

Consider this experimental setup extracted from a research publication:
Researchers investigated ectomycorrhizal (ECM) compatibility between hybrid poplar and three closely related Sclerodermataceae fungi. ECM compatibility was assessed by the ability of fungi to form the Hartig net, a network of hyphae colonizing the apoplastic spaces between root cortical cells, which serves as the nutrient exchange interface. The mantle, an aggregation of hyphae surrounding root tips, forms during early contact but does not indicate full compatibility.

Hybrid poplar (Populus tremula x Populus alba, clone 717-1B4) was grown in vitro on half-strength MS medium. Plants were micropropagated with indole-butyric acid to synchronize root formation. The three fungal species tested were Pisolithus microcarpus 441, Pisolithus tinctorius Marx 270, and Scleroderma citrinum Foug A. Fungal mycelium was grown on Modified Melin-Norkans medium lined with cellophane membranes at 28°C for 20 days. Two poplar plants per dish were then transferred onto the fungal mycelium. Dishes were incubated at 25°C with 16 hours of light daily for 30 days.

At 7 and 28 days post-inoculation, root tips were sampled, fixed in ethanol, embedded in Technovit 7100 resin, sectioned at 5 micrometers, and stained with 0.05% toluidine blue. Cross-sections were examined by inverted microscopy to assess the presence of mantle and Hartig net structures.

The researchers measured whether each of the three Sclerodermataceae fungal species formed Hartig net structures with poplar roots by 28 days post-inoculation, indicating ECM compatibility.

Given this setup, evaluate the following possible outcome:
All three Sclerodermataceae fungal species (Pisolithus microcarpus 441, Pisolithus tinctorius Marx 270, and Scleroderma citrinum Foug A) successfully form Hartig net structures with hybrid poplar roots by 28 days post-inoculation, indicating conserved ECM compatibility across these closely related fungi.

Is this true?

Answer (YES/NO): NO